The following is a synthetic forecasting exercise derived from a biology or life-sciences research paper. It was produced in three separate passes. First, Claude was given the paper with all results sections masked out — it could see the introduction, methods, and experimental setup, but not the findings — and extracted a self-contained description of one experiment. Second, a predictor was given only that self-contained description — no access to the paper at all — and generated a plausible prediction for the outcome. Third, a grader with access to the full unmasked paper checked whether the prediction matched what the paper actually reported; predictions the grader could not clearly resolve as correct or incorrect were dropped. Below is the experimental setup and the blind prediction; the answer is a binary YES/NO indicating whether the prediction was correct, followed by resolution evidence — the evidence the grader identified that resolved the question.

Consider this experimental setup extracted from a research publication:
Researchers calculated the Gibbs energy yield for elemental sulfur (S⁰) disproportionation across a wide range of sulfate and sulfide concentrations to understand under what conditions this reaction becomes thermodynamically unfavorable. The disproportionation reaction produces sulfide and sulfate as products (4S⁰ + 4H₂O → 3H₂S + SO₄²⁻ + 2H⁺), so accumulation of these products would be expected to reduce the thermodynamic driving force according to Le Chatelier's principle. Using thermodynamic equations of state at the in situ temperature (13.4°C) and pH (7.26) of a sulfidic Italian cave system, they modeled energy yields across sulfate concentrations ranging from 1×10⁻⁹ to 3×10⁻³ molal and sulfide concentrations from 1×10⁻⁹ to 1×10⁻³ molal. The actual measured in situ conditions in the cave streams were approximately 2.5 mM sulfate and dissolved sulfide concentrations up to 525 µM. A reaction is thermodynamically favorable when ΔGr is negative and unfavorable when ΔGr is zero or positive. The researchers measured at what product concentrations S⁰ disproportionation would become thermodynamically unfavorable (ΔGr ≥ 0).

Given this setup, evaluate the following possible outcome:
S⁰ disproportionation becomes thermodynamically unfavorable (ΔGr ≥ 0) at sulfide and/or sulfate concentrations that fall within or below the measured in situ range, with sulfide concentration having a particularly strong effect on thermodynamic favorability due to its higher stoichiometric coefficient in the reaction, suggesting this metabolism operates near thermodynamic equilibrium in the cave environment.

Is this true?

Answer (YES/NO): NO